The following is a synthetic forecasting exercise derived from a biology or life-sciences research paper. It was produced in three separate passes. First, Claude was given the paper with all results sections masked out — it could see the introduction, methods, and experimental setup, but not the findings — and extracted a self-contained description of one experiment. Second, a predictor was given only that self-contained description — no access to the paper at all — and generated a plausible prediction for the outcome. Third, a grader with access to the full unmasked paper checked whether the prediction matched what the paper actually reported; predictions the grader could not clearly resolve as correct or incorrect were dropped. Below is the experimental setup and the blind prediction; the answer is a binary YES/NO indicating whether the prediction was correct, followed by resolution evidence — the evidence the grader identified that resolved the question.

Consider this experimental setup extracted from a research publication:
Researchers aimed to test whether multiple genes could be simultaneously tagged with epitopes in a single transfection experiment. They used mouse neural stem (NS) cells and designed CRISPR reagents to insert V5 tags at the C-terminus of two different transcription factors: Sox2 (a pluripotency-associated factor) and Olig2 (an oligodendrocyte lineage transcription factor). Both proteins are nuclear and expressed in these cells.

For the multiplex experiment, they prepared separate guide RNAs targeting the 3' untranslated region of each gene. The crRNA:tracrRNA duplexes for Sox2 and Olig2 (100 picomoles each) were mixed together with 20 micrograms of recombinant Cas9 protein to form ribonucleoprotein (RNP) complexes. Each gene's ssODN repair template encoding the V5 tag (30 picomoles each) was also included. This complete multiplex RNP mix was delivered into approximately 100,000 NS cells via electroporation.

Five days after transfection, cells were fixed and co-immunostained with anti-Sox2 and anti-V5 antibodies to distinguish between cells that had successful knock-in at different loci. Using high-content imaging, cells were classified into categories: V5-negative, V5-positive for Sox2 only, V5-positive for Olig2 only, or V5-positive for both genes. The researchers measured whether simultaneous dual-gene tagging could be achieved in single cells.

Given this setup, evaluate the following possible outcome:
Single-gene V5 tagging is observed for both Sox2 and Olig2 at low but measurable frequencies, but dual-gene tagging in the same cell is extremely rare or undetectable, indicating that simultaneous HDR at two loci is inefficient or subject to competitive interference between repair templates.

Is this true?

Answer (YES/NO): NO